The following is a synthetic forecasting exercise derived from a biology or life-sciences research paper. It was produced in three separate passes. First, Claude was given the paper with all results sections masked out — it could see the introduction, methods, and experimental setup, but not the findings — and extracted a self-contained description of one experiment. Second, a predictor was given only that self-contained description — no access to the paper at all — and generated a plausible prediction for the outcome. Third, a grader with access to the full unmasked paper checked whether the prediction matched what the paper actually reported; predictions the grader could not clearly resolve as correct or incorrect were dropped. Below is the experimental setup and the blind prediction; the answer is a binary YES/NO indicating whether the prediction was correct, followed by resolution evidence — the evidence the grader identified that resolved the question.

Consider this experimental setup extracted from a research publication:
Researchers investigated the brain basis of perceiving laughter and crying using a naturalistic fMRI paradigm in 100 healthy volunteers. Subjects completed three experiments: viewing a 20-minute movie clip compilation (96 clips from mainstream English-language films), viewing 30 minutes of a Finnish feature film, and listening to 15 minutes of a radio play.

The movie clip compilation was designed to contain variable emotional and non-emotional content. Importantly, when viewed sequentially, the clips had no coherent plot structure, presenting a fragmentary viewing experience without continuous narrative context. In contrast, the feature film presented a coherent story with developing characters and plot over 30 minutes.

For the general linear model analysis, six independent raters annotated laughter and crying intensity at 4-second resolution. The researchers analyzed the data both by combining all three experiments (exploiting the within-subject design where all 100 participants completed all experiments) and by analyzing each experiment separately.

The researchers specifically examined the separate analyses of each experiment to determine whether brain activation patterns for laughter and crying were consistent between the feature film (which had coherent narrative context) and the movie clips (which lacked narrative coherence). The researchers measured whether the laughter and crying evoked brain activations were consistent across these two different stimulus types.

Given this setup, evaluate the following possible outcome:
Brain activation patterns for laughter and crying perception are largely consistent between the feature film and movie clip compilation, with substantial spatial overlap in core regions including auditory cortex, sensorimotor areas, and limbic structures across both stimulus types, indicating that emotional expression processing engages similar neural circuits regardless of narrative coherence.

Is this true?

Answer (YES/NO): NO